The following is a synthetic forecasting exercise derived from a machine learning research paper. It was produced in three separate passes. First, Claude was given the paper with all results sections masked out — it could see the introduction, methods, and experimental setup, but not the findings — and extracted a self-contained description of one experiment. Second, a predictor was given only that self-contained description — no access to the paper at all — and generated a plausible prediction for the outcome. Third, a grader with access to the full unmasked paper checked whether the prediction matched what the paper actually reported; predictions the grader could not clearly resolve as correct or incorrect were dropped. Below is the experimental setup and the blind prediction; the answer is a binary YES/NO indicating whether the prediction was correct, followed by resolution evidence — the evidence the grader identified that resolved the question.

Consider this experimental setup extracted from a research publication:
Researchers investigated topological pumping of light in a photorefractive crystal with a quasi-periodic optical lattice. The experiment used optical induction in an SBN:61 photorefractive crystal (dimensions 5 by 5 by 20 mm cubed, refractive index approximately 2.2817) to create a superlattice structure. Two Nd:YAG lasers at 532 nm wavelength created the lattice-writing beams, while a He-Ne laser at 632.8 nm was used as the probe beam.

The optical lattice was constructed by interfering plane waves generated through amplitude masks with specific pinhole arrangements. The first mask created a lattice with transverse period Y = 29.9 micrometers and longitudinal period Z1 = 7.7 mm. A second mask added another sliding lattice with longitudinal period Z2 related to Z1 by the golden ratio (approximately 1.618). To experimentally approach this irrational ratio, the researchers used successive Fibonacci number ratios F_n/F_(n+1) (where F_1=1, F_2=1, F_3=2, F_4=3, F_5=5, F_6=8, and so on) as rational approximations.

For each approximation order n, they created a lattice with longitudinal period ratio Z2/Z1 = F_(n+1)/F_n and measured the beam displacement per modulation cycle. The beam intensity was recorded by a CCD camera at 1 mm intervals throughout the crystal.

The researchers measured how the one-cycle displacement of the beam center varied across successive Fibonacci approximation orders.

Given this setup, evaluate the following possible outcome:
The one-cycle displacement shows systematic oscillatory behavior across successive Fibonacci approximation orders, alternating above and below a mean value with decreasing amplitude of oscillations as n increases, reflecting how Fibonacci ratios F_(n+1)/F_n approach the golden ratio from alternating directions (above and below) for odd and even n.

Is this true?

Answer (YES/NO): NO